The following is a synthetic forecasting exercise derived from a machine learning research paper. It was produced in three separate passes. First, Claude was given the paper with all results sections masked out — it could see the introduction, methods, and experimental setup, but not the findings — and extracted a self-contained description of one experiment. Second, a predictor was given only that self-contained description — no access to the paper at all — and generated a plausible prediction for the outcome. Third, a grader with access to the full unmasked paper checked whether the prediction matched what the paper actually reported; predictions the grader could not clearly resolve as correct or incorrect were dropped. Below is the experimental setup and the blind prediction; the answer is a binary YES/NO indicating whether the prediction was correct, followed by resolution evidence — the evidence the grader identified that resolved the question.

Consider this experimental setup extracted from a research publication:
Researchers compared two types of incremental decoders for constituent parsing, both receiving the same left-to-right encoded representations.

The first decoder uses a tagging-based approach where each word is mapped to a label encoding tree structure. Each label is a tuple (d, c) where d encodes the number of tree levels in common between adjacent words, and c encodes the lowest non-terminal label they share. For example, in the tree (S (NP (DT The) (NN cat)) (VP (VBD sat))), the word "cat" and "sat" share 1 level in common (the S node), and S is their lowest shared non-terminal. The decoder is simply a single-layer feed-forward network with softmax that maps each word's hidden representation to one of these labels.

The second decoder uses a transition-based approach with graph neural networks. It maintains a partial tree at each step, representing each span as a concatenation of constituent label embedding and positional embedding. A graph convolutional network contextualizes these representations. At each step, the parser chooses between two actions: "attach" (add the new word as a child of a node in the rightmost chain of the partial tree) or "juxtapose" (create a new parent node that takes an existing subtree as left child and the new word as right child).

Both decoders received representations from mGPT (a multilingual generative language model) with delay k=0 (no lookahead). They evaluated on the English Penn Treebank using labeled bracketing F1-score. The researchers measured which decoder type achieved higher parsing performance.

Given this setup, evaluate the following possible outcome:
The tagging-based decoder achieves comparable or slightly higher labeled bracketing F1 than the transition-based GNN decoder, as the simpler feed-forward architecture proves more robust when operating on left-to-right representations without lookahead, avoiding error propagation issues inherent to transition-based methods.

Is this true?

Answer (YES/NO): NO